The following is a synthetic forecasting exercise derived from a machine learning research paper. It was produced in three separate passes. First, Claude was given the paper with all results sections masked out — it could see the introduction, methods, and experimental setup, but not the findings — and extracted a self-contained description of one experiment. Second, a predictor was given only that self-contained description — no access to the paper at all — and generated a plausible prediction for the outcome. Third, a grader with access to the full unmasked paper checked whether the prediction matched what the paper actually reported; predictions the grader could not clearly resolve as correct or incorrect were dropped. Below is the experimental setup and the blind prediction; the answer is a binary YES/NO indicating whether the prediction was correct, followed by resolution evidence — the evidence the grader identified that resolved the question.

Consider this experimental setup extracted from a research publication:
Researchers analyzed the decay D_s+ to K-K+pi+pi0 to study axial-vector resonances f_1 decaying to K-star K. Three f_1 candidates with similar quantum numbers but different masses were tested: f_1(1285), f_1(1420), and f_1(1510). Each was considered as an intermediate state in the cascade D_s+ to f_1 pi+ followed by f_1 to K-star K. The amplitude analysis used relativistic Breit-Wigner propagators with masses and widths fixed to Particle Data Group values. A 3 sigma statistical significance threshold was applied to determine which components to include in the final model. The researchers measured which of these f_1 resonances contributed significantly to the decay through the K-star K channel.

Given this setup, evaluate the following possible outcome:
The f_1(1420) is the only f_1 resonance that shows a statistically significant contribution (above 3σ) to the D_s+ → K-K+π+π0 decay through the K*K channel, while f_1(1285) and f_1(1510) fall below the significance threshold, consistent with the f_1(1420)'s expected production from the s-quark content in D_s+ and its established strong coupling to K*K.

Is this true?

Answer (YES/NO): YES